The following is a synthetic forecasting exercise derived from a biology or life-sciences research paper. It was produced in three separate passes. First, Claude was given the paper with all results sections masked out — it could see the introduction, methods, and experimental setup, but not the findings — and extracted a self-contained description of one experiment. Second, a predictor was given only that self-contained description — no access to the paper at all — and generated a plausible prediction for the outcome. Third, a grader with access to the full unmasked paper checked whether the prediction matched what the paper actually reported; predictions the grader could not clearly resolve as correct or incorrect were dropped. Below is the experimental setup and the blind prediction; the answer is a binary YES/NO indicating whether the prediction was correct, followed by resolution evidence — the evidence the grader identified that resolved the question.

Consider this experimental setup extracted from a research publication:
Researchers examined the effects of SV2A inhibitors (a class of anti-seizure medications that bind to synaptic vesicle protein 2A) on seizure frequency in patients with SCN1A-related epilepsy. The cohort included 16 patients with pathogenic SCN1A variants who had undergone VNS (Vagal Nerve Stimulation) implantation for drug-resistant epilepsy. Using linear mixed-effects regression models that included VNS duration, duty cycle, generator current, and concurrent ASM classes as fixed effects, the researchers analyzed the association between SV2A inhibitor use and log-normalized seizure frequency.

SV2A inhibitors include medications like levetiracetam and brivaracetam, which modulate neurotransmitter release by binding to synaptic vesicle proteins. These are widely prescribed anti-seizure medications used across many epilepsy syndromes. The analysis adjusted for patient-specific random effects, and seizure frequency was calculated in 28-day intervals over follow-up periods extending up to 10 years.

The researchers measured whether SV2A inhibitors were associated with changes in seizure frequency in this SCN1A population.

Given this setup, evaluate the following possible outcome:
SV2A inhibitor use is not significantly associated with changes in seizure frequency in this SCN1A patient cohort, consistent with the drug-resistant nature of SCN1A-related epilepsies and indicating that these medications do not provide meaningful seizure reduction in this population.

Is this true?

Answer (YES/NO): NO